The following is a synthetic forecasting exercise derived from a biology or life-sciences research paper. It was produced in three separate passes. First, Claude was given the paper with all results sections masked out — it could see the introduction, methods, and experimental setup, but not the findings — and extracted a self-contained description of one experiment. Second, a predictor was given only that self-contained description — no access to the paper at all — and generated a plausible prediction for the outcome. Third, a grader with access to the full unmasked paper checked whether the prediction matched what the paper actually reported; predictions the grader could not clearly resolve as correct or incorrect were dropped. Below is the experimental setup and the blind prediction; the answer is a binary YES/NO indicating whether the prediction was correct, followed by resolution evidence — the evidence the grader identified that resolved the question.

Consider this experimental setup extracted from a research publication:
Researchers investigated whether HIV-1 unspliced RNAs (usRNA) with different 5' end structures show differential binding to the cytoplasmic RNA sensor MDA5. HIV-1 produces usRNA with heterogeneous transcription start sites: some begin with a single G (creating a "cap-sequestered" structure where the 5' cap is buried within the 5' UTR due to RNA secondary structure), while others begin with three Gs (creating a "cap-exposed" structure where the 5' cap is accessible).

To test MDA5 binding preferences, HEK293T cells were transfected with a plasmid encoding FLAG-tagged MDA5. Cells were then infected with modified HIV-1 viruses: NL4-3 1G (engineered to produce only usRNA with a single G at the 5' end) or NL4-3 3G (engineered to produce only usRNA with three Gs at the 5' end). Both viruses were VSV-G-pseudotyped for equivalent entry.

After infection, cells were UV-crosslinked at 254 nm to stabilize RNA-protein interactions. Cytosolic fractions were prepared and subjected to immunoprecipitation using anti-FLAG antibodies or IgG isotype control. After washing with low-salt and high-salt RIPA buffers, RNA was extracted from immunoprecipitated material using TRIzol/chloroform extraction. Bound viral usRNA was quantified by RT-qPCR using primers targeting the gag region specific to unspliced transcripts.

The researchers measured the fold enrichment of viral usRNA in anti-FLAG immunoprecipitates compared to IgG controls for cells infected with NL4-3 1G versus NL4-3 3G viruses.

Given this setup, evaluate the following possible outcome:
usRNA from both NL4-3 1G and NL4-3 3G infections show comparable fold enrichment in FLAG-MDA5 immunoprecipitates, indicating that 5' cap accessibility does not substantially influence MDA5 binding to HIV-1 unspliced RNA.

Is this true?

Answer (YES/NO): NO